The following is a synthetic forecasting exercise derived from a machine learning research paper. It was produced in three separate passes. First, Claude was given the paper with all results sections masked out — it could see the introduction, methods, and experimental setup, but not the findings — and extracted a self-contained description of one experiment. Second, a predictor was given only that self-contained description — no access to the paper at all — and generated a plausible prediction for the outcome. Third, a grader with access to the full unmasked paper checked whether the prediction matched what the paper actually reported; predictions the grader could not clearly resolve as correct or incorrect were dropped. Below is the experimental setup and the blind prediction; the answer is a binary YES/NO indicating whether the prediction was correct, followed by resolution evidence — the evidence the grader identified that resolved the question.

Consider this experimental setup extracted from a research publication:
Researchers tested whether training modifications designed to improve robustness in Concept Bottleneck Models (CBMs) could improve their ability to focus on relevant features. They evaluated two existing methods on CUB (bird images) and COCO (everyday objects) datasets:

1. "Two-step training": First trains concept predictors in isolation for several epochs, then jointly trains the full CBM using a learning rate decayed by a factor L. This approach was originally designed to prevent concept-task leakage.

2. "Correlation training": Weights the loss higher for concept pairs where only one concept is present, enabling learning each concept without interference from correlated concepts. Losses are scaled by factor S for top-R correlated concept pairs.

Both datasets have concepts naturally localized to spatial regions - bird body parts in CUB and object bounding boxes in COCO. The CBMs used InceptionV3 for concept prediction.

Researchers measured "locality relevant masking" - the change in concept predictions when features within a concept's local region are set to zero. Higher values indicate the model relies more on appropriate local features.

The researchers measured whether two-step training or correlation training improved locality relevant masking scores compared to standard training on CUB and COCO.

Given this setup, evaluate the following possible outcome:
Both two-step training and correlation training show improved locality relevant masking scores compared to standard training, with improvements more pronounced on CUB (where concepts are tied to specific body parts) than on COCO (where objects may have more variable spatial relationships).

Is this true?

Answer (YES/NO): NO